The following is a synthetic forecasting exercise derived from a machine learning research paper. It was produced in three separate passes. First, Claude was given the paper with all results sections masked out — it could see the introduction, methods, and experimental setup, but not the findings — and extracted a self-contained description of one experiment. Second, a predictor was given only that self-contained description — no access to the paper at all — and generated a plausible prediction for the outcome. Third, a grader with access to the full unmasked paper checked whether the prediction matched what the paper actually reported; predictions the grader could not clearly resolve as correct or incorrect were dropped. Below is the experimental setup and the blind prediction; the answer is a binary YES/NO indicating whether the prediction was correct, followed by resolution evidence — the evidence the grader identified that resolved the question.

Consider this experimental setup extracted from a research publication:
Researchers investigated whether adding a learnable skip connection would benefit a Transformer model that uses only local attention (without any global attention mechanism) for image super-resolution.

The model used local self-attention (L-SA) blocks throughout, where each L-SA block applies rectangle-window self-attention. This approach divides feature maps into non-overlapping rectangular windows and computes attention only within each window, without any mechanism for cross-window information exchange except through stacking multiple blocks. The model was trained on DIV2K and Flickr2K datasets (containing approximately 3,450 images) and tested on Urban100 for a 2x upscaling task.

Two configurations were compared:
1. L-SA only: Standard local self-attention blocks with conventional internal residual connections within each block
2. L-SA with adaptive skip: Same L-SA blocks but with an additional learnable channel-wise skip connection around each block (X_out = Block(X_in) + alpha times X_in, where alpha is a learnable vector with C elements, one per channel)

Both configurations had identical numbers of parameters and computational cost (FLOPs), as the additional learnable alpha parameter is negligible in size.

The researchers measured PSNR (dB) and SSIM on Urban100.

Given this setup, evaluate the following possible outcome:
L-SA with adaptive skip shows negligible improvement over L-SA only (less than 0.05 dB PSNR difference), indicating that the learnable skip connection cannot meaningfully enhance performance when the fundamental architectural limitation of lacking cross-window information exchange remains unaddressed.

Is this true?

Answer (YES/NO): YES